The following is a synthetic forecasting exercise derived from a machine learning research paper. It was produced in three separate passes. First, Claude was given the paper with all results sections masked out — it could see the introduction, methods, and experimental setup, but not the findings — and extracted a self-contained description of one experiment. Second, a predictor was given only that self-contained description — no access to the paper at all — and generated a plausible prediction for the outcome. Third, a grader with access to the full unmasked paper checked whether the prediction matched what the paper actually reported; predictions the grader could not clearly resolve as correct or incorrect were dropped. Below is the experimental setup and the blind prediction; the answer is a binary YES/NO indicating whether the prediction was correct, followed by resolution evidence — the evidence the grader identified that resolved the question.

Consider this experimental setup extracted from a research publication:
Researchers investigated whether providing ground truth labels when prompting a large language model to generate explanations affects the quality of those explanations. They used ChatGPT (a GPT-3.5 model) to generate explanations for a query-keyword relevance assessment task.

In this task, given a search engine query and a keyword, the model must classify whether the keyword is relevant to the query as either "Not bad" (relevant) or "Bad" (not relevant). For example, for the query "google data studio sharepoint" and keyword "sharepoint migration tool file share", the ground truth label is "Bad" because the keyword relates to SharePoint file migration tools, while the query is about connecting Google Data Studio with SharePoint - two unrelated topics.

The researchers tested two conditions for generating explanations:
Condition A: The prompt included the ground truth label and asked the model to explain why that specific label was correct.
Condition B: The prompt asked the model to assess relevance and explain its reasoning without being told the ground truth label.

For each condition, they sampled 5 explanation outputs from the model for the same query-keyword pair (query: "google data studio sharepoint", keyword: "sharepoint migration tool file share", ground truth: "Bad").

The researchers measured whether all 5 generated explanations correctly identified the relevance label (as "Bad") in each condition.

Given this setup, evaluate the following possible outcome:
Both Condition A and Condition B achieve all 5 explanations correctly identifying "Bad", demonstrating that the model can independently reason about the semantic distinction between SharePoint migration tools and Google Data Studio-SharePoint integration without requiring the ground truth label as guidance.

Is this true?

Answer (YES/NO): NO